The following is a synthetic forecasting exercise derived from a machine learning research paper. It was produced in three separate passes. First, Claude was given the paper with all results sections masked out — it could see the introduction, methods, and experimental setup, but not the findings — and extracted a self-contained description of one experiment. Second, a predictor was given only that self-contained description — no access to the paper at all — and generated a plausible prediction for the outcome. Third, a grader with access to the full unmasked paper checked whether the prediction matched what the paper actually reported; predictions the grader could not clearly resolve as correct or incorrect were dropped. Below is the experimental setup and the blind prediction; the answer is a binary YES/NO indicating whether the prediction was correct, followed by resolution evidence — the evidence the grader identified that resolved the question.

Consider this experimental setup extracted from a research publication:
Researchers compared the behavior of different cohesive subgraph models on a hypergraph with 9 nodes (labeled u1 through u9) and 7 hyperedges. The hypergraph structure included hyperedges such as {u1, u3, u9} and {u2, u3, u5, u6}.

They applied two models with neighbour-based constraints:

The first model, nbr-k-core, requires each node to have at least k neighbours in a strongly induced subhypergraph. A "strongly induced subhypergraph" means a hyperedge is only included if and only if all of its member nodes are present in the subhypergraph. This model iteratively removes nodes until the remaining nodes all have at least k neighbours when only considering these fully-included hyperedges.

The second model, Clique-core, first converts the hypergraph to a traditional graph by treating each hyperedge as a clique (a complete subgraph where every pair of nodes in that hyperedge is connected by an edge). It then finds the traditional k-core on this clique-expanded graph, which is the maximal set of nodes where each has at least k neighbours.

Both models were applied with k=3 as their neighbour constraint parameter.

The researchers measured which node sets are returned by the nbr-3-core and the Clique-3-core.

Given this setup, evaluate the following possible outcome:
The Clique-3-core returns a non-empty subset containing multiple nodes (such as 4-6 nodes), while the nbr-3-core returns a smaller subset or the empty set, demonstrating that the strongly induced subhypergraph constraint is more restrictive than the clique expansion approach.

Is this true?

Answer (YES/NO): NO